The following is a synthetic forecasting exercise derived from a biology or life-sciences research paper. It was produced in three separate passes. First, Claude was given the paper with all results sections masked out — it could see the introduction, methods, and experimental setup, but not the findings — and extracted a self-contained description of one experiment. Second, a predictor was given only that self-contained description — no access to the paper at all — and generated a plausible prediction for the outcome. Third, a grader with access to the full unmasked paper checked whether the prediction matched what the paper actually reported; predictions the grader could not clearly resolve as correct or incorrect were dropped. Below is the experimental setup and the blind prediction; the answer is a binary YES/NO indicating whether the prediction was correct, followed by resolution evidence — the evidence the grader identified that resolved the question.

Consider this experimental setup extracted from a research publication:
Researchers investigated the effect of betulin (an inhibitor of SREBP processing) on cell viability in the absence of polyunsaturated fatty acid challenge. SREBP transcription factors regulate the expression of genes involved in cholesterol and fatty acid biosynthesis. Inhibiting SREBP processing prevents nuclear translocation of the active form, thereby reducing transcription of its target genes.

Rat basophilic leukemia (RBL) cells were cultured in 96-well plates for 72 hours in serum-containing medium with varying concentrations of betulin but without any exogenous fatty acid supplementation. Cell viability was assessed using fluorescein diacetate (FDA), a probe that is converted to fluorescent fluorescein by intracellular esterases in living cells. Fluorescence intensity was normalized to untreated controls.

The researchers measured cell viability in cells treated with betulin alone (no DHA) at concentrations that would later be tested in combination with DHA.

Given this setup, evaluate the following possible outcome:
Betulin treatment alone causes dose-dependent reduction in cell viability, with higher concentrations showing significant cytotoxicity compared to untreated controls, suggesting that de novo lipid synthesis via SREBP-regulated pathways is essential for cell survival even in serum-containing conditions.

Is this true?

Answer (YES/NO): NO